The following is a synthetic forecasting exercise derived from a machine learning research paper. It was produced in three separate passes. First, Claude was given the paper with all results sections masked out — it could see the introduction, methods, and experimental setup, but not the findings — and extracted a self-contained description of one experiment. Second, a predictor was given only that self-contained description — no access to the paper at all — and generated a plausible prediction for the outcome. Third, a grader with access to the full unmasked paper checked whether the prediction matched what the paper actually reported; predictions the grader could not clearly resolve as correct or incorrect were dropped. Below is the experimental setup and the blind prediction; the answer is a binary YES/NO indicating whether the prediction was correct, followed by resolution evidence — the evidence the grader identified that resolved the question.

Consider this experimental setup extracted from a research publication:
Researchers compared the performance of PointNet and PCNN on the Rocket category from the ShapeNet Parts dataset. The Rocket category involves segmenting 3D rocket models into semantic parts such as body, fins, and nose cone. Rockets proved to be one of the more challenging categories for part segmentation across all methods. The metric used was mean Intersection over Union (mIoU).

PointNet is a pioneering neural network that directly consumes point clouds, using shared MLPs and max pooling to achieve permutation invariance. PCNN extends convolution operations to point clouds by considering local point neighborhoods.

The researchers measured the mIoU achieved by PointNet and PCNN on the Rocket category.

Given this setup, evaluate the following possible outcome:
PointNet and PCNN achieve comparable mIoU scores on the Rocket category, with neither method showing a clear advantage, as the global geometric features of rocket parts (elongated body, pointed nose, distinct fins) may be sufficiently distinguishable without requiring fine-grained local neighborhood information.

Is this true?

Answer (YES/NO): NO